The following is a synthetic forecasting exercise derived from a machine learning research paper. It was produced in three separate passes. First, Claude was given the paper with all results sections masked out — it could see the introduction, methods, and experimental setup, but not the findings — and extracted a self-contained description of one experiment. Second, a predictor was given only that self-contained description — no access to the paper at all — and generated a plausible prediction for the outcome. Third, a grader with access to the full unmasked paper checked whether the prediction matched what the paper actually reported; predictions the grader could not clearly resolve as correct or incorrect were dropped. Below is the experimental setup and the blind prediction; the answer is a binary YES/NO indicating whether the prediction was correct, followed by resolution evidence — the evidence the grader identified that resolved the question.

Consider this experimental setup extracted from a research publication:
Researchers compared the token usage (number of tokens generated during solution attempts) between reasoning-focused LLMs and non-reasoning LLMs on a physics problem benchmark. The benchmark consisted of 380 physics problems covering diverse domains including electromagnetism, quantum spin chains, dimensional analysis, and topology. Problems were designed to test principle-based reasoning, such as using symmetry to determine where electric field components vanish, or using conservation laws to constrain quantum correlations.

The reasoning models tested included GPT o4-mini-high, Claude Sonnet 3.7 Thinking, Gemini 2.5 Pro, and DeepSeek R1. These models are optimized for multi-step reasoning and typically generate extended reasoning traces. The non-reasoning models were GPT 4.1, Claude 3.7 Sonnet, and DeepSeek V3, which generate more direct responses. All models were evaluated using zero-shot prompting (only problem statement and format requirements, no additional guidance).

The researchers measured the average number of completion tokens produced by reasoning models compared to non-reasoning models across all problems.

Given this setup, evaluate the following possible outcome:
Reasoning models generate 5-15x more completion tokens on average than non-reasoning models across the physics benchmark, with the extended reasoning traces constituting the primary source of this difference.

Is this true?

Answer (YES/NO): YES